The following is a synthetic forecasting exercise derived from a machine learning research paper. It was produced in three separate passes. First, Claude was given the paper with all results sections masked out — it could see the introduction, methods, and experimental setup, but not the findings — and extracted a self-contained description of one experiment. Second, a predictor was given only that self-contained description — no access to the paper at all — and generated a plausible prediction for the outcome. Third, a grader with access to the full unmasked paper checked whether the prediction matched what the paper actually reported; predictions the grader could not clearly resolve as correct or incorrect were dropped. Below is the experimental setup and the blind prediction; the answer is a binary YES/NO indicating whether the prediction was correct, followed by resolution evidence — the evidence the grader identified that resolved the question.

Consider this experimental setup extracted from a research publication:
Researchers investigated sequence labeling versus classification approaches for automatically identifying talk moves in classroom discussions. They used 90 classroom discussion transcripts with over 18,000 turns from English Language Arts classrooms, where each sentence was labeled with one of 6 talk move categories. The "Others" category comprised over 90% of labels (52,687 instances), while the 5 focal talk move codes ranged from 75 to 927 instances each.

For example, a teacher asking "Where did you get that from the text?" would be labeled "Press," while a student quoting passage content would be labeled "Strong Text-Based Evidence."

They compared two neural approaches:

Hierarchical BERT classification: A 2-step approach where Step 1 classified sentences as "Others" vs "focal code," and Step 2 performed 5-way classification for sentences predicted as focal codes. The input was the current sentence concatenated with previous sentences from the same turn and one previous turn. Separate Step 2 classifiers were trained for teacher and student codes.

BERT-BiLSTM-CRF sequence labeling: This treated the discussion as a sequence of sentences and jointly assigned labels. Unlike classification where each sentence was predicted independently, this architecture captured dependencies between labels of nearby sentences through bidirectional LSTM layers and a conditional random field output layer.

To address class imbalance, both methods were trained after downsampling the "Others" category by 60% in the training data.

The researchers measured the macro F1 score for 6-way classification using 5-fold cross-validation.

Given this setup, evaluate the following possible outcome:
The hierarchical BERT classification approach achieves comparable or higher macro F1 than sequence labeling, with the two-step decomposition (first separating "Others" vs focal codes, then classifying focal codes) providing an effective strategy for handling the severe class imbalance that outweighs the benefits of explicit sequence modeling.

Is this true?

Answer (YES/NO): YES